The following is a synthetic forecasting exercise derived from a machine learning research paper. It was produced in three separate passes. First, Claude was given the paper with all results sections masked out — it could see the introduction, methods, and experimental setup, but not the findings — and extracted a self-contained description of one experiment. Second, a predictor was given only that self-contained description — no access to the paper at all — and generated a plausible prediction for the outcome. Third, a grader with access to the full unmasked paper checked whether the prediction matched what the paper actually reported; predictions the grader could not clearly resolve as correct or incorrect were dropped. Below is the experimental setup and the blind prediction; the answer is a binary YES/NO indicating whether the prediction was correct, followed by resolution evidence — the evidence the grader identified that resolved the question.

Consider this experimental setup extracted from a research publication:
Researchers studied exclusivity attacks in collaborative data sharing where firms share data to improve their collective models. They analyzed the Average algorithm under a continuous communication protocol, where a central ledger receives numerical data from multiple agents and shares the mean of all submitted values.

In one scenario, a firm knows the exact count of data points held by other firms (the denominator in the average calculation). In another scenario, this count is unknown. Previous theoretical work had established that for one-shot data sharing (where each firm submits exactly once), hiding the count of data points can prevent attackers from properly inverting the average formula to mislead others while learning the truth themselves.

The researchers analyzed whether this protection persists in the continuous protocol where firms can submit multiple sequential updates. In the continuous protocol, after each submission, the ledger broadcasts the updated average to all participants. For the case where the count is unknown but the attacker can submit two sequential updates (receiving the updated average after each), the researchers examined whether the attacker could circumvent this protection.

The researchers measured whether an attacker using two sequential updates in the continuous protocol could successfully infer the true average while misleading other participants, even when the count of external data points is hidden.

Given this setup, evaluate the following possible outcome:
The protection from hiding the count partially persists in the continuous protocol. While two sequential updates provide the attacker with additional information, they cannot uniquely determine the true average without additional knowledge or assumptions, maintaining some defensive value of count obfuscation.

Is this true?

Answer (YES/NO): NO